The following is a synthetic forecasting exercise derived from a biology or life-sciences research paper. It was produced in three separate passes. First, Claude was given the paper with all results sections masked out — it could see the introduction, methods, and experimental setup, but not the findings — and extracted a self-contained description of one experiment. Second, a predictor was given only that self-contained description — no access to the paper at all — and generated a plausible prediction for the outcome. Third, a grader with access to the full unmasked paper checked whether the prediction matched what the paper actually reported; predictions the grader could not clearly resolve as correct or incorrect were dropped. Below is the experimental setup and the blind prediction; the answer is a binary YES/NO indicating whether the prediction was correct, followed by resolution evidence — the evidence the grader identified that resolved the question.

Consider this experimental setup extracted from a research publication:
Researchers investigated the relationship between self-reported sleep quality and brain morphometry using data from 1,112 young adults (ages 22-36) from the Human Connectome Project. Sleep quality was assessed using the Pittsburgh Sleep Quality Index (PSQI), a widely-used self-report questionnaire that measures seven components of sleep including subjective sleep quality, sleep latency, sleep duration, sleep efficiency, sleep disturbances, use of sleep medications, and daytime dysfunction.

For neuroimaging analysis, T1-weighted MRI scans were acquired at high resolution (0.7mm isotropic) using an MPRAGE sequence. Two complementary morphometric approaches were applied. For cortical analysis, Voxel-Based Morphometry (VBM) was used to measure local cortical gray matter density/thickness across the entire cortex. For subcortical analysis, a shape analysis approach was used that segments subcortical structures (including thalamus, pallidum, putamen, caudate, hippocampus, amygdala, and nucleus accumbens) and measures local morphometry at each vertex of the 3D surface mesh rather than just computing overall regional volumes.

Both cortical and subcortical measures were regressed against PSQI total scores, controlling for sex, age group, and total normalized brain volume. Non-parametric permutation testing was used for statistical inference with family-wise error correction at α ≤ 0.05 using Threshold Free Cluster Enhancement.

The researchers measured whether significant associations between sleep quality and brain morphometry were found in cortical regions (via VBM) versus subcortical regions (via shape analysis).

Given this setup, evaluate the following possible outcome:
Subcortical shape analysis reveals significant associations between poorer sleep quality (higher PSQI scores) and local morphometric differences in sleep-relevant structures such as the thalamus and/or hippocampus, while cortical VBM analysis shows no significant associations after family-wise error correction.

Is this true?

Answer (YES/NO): YES